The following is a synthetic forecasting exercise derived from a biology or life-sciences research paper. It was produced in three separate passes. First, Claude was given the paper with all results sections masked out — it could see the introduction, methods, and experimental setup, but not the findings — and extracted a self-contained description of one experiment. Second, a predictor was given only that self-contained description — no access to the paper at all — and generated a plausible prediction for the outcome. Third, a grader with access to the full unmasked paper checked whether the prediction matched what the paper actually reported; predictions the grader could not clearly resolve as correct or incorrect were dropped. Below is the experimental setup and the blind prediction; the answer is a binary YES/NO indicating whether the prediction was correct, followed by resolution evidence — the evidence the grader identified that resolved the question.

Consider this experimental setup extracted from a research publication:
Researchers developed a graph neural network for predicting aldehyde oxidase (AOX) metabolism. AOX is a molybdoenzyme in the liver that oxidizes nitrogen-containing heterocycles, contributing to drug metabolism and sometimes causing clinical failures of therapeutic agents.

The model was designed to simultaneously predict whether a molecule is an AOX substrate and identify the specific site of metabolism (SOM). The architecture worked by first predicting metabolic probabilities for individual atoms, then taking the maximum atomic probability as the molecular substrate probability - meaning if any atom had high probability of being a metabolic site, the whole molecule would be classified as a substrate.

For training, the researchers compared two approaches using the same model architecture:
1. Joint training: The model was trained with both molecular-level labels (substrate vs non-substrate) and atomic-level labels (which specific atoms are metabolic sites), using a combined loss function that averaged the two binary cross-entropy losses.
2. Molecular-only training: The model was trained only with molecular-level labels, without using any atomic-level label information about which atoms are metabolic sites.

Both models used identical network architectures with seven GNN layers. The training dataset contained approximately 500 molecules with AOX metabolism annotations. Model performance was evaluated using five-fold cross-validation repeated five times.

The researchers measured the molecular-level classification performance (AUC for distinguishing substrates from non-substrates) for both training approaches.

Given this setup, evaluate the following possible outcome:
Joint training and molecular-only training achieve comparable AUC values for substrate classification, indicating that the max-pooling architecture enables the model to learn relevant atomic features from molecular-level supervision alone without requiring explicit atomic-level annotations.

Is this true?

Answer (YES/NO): NO